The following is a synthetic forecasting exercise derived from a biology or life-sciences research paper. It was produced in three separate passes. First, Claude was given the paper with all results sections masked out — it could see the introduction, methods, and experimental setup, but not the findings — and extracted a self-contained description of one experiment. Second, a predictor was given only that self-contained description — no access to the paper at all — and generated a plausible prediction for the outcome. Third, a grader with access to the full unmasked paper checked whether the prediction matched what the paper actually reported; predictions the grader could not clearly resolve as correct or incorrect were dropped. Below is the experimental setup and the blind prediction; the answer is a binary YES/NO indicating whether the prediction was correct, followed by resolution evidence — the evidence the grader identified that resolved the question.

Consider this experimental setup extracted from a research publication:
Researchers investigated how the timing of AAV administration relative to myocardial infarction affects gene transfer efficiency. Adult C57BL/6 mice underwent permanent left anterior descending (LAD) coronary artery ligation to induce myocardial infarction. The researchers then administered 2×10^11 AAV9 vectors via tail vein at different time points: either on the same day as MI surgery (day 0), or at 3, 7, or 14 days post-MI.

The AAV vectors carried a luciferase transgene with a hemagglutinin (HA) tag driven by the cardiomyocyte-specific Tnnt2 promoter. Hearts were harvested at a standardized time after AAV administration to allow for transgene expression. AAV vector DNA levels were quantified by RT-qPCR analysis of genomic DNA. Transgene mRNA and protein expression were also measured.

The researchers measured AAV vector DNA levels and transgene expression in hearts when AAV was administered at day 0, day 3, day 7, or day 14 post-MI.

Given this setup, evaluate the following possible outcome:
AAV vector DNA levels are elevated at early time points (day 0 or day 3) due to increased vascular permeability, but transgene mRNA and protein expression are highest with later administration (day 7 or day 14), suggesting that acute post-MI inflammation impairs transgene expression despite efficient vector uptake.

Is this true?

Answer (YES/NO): NO